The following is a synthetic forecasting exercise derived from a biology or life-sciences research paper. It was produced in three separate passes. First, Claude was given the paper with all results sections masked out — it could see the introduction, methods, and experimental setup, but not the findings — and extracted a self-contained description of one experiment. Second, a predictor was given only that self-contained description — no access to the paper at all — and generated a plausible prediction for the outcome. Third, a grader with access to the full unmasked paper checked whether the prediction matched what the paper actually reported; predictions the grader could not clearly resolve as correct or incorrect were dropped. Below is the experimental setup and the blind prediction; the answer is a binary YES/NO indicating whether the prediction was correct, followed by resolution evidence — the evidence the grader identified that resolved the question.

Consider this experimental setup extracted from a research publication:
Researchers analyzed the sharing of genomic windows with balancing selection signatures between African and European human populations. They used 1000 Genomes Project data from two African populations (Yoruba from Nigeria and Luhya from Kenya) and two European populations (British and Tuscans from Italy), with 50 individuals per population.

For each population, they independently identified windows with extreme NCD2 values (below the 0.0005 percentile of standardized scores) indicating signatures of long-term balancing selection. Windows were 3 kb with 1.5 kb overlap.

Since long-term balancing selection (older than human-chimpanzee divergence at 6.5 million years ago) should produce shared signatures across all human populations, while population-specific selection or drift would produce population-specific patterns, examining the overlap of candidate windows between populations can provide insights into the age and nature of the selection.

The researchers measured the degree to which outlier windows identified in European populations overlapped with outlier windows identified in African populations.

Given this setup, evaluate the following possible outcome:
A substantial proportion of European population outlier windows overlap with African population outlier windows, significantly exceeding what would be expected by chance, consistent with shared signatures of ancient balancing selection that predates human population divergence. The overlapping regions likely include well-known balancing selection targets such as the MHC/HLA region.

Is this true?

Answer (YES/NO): YES